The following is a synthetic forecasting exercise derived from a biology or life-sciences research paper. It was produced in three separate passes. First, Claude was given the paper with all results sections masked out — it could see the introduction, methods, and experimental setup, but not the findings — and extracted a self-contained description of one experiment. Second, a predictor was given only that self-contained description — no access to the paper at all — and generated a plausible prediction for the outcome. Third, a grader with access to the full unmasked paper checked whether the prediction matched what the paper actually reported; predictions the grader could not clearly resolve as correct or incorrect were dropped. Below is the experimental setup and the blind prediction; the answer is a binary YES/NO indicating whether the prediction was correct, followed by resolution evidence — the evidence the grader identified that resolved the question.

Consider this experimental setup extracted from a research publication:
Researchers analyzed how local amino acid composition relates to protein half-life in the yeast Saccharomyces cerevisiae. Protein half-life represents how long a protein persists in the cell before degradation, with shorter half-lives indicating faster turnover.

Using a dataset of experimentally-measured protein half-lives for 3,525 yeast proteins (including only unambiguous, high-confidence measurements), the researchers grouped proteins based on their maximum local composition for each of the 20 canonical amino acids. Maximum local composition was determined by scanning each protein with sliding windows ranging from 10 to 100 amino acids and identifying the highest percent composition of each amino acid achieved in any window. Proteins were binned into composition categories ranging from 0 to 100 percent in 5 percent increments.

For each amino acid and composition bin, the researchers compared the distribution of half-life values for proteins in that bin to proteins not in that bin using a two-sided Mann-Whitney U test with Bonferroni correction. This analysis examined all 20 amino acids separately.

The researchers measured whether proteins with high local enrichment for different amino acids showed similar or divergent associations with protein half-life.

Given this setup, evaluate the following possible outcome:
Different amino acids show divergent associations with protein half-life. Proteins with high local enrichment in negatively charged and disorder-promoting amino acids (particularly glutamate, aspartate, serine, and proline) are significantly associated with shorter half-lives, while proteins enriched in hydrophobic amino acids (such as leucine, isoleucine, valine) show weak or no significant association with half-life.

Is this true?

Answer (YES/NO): NO